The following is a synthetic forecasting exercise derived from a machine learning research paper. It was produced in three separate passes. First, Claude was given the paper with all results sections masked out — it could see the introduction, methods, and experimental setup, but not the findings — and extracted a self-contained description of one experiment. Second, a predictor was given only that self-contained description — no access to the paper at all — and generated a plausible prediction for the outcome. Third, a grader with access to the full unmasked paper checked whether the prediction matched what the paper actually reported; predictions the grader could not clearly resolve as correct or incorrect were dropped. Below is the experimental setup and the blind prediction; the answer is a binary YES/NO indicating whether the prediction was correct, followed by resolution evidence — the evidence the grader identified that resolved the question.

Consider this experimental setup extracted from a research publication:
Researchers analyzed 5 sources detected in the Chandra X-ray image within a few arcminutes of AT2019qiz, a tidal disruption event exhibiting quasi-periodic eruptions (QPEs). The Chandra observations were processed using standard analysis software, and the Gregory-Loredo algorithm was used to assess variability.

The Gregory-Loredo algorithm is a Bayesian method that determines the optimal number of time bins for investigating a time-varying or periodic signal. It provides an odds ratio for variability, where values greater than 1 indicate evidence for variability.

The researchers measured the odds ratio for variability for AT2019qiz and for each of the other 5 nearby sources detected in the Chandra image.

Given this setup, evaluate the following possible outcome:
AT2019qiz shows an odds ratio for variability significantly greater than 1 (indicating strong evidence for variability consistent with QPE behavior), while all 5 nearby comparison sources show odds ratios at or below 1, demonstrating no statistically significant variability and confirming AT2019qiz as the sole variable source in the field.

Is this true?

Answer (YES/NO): YES